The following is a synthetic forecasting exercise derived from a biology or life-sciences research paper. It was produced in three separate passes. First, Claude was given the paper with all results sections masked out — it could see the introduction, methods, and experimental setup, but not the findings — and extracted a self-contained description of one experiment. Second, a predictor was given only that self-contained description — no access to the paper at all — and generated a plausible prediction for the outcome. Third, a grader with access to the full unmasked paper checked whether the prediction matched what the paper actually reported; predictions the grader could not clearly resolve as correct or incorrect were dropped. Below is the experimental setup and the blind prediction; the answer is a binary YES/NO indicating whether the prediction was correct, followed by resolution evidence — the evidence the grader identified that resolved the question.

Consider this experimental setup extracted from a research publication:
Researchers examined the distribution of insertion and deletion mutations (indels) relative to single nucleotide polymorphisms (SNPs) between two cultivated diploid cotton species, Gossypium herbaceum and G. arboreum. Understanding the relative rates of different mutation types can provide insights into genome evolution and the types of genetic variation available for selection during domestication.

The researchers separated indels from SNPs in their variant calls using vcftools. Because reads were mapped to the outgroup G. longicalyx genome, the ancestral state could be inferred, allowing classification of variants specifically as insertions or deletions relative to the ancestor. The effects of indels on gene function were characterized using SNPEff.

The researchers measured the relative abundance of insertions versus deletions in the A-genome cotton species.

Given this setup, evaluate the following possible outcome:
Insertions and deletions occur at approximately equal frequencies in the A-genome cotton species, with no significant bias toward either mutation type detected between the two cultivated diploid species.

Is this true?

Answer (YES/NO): NO